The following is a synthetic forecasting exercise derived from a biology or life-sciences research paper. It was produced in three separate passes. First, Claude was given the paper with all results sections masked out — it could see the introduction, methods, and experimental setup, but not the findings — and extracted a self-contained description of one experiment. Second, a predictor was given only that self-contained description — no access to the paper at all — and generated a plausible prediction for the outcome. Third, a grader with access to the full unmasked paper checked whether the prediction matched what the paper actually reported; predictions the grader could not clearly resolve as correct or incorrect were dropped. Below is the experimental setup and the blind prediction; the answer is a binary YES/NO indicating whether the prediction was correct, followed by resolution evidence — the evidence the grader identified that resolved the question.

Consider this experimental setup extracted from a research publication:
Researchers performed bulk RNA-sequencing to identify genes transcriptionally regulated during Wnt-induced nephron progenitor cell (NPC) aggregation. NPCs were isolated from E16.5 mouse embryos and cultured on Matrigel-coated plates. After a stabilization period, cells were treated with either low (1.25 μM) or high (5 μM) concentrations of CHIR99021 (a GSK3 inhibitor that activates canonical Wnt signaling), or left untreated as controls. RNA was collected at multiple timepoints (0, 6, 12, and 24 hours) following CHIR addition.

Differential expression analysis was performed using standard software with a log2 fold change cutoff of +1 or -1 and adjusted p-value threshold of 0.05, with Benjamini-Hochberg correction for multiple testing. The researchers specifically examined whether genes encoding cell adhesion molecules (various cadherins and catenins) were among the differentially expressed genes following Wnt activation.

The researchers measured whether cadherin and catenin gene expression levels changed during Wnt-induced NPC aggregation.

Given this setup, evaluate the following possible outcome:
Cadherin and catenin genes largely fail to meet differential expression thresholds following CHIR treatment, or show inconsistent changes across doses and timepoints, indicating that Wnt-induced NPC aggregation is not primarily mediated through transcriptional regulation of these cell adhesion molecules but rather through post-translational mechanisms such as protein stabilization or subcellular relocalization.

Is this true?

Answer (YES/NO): NO